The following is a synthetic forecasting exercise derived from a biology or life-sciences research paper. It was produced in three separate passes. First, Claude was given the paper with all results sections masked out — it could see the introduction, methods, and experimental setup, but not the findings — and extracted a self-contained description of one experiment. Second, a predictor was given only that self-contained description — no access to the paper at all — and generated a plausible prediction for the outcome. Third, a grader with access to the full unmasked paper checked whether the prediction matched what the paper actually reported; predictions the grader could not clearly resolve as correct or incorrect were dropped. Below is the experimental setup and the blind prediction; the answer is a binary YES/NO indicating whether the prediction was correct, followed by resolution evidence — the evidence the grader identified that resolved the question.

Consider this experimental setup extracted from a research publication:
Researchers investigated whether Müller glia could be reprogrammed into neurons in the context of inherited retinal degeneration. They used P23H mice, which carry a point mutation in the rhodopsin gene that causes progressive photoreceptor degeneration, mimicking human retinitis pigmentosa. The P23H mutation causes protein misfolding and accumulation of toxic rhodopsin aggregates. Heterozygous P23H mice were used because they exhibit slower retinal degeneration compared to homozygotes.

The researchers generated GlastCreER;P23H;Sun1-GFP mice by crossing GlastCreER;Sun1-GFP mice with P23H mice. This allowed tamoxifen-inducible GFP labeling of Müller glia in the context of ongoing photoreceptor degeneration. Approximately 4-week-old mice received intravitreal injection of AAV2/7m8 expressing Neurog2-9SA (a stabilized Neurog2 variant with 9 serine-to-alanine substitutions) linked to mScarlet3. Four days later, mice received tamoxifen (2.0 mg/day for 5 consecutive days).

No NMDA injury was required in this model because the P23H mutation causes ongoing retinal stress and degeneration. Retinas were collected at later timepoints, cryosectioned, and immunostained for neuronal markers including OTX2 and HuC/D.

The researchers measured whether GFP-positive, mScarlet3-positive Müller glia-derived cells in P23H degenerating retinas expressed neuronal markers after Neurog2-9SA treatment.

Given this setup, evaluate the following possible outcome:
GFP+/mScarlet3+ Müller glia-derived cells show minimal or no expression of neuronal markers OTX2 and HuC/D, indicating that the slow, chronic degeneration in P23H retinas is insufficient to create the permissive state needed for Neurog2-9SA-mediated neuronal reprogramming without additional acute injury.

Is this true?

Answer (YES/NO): NO